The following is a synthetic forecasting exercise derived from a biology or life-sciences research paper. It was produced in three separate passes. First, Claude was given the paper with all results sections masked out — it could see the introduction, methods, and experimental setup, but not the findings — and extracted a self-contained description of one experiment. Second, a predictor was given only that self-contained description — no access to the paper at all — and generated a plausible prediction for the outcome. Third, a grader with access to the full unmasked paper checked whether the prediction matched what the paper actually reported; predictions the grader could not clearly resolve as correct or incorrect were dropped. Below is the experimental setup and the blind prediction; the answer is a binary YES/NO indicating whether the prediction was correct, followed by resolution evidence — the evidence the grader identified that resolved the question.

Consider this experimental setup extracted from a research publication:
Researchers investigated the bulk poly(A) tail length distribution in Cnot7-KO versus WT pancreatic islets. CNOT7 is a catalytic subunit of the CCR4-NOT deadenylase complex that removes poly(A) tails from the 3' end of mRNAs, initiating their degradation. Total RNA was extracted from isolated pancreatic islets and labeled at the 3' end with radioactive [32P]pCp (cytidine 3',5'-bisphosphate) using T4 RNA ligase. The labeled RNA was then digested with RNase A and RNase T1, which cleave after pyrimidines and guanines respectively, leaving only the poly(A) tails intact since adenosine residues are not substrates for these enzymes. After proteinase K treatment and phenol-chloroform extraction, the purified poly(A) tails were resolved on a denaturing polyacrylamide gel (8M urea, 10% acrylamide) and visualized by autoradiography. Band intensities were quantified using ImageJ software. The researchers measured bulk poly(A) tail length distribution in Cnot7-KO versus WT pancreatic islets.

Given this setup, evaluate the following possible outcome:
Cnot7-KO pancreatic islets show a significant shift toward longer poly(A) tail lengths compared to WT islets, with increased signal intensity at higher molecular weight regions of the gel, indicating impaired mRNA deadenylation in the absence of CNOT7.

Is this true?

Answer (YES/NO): NO